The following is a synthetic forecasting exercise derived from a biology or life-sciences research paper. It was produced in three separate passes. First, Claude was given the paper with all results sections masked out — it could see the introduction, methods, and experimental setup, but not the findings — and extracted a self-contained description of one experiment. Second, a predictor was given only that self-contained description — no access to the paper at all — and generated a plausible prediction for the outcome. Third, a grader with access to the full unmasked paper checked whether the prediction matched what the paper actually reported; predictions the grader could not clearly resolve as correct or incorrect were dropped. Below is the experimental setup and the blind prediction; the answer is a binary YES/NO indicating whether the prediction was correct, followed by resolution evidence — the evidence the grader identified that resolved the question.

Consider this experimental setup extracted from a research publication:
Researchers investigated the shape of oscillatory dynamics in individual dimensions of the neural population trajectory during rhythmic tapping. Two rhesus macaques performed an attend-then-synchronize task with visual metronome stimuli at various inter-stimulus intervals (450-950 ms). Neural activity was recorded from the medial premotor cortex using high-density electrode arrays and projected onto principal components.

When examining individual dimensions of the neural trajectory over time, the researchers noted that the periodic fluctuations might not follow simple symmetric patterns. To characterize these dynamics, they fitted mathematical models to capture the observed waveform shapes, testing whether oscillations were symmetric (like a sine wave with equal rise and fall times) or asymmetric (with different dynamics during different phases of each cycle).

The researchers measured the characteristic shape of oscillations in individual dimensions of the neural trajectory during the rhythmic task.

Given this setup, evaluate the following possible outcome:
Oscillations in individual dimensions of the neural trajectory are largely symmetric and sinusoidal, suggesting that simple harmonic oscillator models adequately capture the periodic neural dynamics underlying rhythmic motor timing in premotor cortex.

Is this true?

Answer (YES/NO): NO